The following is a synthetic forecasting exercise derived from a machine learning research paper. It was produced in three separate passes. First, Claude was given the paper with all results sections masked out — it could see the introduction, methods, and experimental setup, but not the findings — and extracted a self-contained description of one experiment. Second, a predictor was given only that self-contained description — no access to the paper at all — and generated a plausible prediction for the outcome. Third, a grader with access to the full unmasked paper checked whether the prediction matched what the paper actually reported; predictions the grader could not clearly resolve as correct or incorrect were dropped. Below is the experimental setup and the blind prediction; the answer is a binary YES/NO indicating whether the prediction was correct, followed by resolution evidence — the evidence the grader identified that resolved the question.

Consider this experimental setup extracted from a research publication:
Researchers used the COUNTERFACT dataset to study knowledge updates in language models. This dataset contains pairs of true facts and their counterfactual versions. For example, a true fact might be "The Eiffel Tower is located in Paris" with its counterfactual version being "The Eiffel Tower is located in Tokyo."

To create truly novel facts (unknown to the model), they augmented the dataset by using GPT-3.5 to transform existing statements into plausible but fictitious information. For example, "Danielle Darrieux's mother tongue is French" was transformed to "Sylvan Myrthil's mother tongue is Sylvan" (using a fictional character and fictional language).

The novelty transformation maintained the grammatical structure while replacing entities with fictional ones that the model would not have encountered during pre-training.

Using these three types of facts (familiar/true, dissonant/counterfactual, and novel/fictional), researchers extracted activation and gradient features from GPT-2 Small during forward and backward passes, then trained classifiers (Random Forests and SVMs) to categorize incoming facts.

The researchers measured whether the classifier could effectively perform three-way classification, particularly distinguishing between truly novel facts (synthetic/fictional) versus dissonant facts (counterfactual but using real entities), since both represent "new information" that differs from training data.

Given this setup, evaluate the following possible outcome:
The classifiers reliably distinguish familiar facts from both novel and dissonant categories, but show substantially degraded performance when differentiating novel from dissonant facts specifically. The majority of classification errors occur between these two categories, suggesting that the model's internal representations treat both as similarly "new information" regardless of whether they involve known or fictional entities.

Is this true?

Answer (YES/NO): NO